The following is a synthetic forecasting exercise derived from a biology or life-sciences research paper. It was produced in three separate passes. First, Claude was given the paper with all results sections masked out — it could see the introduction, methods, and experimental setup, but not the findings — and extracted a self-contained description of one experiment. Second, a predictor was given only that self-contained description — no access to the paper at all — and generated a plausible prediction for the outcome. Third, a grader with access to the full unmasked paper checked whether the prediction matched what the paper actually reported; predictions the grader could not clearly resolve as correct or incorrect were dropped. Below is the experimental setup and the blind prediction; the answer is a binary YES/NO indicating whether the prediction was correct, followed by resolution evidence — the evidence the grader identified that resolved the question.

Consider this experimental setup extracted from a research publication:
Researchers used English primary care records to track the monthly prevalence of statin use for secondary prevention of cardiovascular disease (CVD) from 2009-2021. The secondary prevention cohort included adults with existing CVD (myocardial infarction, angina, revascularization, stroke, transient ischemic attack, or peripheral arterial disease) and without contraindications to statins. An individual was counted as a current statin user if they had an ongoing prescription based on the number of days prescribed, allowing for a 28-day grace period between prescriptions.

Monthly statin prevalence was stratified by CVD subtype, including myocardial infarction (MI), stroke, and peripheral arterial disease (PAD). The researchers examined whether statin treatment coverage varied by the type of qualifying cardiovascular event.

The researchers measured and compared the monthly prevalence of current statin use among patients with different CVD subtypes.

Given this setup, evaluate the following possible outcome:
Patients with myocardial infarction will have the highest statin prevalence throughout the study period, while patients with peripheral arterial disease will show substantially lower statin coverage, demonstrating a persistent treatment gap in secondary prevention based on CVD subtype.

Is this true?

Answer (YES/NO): YES